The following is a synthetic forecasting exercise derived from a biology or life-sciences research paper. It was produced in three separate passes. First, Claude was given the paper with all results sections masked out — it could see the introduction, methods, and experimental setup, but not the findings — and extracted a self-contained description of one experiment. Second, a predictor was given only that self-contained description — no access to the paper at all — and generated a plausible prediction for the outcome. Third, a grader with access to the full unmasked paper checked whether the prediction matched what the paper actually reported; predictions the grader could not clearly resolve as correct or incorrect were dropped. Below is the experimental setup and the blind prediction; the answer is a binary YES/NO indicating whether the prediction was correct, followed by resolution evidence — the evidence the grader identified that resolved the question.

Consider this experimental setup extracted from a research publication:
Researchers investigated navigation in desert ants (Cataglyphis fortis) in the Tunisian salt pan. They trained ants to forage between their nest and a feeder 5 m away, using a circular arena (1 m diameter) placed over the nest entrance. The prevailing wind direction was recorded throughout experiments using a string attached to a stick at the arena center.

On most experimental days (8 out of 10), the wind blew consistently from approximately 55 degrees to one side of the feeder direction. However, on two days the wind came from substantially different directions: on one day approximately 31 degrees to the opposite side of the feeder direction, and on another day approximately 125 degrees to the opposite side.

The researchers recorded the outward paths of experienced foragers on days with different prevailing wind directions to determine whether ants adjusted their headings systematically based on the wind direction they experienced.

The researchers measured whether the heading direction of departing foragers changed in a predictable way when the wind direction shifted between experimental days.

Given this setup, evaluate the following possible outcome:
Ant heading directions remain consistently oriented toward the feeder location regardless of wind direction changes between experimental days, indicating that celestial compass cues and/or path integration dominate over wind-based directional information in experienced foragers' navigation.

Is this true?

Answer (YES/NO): NO